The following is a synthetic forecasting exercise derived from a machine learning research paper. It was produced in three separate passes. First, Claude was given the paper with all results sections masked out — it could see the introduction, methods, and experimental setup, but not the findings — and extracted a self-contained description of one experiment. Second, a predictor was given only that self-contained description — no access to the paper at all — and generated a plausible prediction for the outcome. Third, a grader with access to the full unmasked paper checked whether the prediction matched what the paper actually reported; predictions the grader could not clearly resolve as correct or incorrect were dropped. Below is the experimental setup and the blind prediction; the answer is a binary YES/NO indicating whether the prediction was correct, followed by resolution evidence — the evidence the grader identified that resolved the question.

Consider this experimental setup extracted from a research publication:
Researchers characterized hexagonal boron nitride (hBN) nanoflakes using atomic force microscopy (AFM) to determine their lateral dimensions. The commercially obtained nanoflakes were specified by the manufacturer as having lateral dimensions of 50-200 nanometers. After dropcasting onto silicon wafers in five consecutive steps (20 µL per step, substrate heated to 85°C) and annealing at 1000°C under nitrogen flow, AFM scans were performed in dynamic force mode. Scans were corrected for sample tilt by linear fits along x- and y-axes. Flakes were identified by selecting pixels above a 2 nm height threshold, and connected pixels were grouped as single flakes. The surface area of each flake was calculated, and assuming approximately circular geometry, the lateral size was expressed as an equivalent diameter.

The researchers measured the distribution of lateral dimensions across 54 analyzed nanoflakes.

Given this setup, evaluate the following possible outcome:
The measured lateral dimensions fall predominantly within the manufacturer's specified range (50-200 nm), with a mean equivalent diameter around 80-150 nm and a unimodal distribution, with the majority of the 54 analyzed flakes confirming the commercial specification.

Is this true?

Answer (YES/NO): NO